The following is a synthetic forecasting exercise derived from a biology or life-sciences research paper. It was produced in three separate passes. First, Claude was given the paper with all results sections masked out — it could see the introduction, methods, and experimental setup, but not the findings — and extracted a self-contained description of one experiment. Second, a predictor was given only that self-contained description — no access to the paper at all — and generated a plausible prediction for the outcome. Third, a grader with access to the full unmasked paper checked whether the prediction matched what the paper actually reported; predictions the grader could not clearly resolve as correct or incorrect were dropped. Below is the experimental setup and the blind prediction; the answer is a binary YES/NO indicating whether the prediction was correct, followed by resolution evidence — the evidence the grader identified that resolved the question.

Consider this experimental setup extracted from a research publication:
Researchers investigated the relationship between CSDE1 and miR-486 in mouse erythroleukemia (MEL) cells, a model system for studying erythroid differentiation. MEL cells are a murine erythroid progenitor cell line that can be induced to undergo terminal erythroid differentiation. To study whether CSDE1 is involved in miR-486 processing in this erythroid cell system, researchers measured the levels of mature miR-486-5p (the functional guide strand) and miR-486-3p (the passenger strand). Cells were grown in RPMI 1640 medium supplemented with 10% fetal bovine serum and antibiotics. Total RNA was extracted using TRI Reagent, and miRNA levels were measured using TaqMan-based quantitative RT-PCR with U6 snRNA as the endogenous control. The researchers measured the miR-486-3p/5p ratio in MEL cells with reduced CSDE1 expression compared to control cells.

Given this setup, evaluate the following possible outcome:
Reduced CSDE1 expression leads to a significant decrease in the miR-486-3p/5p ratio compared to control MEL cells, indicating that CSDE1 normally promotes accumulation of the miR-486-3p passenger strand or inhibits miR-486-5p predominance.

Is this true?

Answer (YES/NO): NO